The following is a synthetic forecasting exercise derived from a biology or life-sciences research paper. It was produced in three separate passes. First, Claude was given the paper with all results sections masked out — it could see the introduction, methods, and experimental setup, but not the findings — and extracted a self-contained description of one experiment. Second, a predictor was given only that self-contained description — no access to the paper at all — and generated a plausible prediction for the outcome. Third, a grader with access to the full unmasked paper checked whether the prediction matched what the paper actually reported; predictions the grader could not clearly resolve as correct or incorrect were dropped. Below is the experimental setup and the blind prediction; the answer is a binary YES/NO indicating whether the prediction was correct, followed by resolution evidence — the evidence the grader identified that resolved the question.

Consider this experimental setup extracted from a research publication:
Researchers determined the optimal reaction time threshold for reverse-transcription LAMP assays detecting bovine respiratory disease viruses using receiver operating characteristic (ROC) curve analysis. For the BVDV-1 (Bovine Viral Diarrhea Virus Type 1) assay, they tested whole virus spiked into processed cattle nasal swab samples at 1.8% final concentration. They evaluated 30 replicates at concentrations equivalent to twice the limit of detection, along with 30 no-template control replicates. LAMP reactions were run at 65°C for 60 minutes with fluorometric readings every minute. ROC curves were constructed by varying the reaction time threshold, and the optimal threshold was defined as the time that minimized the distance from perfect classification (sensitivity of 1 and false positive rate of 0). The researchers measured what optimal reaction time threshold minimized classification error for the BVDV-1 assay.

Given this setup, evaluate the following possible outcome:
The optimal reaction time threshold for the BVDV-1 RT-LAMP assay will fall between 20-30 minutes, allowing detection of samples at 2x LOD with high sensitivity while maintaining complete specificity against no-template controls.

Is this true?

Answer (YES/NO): NO